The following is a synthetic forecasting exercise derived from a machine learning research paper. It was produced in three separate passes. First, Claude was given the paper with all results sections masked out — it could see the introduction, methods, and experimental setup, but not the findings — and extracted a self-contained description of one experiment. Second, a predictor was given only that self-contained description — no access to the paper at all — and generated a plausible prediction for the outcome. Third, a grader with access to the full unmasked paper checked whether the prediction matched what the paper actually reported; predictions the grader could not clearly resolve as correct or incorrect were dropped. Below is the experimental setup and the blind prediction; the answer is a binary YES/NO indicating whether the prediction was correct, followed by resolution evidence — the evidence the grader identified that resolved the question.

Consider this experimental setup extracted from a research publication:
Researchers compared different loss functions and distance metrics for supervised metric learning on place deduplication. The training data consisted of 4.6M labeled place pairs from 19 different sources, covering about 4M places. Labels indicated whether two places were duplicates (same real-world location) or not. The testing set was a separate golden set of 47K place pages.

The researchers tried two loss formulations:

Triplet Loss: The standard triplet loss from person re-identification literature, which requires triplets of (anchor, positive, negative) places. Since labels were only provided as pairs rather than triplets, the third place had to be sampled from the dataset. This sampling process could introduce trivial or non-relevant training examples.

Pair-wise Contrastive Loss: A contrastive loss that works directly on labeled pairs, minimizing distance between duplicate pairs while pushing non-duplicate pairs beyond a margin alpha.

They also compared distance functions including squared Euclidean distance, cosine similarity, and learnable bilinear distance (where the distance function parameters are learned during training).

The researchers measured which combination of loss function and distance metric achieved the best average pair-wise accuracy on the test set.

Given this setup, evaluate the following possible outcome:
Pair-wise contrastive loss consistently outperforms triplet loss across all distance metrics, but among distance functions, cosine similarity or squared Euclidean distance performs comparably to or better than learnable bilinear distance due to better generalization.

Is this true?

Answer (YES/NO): NO